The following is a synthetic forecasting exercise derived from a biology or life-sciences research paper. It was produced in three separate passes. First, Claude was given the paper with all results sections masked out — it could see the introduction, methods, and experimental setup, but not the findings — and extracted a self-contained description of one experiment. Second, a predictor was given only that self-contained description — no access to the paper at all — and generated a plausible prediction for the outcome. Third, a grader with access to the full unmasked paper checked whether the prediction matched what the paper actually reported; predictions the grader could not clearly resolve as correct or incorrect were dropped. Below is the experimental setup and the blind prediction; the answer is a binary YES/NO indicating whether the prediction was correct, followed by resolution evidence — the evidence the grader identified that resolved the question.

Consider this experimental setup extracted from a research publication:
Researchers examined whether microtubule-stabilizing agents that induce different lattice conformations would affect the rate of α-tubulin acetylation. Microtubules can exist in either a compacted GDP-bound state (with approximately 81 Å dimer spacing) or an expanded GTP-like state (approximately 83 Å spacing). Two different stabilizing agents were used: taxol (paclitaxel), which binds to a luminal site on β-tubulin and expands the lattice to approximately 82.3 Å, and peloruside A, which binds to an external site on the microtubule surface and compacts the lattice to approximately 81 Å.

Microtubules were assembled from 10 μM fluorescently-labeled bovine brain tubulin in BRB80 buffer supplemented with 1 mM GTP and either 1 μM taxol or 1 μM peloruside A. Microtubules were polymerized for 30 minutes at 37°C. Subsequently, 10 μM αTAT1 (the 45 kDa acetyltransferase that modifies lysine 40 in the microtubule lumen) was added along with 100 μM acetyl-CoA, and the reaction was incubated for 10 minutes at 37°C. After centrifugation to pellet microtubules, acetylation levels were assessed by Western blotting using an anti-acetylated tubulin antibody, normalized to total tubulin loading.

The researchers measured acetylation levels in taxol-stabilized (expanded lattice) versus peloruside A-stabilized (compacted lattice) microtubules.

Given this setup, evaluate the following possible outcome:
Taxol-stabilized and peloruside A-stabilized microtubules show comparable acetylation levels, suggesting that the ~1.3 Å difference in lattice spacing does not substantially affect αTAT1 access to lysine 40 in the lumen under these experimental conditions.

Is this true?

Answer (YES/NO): NO